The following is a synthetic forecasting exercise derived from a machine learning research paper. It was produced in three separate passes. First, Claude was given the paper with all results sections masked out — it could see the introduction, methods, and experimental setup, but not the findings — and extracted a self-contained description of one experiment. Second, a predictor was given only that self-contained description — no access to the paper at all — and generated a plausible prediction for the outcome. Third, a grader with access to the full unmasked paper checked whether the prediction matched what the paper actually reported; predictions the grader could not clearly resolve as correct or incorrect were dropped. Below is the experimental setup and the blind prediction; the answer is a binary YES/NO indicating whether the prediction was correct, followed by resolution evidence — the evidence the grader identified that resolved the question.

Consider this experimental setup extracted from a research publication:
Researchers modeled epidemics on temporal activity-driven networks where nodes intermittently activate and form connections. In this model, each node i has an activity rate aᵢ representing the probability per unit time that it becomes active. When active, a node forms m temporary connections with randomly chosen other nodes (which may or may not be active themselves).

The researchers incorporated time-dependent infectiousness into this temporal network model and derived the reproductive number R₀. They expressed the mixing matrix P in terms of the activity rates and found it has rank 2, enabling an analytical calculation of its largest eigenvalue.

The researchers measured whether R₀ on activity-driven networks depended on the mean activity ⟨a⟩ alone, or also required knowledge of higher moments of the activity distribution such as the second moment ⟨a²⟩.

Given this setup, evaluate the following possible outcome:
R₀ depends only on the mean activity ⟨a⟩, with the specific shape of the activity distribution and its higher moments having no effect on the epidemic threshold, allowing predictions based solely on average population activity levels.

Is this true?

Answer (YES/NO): NO